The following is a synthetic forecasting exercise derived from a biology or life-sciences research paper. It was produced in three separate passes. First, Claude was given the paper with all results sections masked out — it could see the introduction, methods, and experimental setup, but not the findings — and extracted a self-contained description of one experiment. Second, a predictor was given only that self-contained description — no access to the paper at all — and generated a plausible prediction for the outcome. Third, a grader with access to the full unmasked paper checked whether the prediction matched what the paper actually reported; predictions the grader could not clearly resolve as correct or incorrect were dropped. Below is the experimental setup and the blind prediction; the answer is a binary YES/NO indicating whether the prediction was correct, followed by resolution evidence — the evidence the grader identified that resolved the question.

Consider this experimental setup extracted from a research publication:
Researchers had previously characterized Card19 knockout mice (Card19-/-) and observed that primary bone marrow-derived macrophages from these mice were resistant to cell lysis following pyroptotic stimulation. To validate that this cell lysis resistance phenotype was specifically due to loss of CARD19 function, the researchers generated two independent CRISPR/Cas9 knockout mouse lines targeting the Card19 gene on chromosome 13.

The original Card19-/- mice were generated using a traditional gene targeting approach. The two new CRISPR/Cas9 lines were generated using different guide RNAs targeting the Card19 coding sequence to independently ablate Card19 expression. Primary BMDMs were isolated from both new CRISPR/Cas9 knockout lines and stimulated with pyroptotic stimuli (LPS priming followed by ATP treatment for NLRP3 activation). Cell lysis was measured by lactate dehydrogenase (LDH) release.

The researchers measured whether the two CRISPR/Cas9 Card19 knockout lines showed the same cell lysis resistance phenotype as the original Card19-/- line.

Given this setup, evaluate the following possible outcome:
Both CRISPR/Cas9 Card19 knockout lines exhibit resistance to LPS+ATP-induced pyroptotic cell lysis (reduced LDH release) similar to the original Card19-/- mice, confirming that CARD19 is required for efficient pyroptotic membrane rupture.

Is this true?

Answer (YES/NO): NO